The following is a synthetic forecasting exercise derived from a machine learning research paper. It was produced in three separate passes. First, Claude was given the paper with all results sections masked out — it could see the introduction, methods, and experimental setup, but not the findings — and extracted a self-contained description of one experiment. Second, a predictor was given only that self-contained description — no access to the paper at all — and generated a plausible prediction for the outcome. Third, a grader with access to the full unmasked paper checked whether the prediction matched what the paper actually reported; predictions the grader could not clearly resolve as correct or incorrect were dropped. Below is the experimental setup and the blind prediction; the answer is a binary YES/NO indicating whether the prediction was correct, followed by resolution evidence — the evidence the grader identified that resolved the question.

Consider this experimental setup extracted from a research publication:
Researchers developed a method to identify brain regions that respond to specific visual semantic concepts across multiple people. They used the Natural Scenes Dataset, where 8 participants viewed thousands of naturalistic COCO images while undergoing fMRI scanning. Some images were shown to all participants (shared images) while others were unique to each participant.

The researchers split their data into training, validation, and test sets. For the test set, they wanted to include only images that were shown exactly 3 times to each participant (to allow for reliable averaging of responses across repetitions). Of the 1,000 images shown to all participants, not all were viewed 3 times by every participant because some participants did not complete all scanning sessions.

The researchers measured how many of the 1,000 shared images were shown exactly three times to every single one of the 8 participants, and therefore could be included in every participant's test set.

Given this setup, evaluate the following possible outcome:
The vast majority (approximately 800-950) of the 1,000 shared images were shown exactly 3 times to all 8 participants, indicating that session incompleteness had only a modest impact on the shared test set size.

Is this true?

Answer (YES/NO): NO